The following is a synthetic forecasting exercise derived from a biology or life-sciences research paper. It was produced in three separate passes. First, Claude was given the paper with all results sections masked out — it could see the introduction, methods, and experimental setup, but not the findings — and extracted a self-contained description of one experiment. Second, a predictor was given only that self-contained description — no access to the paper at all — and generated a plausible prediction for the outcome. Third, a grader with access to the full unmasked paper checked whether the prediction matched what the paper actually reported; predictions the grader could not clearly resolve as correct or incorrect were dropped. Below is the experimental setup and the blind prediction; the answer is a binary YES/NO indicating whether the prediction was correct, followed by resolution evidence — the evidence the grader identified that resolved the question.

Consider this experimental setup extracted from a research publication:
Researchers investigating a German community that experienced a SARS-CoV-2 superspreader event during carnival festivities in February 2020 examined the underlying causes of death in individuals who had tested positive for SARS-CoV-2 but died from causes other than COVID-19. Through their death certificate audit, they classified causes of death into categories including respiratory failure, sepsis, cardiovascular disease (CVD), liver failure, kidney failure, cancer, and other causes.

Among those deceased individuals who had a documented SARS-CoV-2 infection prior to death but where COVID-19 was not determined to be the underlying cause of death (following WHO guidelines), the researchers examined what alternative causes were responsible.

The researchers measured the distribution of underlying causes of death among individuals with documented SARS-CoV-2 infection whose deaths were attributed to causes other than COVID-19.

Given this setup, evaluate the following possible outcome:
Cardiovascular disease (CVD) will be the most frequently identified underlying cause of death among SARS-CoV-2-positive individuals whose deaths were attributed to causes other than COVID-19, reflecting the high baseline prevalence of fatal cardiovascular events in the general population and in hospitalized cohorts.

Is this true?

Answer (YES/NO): NO